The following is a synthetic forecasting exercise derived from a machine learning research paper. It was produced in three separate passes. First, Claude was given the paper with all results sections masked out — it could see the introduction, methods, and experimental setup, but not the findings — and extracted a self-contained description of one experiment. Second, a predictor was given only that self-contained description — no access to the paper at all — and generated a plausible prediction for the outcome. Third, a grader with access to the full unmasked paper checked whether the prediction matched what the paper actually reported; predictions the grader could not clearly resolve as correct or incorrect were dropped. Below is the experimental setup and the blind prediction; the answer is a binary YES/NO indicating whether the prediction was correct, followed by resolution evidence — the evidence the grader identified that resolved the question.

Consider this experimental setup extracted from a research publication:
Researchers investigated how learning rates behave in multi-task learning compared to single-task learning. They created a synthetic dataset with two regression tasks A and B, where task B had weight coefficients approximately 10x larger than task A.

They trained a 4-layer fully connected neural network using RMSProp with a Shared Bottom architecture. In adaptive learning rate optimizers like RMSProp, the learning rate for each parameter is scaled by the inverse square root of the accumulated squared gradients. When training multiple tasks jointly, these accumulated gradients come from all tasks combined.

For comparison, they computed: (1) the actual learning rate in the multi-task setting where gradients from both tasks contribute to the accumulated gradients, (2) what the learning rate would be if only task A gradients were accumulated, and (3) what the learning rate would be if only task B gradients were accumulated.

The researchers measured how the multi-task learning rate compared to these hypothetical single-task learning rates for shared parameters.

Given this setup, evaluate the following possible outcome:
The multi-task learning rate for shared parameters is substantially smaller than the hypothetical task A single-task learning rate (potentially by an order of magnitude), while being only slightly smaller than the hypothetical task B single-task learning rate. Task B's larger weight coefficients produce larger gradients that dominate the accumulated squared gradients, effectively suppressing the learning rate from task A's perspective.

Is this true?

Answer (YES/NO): YES